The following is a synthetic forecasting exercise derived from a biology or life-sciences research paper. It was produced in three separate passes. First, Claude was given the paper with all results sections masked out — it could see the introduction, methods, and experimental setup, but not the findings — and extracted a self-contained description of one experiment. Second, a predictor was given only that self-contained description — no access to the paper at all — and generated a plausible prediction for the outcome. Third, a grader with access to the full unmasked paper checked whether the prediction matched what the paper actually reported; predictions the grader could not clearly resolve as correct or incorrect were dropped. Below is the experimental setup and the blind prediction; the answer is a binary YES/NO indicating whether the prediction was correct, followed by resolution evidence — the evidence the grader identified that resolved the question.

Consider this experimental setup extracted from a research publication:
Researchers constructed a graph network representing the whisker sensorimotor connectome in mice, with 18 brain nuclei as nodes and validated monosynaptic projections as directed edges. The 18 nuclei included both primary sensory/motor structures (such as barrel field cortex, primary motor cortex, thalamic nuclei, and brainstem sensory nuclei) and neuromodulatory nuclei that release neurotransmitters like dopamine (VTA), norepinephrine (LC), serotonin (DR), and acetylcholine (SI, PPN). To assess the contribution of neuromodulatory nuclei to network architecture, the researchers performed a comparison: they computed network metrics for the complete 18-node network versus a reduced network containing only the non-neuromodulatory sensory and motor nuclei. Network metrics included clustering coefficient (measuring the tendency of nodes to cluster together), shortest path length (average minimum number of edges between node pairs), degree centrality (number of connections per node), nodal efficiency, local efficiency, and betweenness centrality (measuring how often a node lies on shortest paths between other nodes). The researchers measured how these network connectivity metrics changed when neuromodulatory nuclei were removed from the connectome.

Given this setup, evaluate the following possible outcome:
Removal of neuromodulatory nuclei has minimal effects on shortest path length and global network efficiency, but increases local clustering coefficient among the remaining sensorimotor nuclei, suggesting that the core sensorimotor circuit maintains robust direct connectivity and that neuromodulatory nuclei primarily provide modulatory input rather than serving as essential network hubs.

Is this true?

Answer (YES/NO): NO